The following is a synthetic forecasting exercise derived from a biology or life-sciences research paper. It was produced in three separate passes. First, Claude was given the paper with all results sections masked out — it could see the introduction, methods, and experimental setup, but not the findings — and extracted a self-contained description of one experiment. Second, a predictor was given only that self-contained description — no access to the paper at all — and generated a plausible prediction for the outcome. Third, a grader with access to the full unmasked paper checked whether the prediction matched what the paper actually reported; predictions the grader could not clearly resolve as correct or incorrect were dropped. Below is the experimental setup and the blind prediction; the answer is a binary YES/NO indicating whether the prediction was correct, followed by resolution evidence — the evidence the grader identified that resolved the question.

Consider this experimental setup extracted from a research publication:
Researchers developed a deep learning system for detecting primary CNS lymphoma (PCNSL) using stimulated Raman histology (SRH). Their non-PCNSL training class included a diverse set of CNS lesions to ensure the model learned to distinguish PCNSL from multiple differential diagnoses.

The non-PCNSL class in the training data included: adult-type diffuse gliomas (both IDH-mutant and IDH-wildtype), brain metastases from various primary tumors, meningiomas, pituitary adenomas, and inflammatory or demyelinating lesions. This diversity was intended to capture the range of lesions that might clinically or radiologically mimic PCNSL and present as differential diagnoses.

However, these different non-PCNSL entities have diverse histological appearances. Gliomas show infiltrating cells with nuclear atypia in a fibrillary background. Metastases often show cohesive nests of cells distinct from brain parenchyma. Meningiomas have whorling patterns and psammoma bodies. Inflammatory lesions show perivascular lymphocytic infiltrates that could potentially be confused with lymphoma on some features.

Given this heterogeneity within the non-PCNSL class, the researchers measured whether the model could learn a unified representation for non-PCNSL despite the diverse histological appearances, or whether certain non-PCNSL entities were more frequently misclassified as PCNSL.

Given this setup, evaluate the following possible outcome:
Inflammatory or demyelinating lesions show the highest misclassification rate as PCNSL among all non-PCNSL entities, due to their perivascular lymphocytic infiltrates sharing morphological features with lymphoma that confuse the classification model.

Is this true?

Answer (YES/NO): NO